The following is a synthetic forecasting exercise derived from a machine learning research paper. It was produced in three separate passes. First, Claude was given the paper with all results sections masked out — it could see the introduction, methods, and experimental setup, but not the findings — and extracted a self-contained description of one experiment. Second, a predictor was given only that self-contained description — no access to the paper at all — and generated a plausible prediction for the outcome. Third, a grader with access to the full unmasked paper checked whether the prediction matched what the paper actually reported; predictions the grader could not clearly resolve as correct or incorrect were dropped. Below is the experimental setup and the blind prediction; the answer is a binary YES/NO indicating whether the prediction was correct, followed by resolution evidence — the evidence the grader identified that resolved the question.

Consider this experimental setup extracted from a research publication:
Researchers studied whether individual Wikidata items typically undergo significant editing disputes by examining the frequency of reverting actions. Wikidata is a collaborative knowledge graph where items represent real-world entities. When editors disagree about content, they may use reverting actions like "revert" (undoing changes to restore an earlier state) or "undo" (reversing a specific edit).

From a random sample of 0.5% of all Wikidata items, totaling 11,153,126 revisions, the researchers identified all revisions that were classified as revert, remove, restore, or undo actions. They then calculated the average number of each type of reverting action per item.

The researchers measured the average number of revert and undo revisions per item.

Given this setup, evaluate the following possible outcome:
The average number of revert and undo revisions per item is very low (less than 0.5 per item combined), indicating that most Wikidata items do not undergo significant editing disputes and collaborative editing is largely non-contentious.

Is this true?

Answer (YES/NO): YES